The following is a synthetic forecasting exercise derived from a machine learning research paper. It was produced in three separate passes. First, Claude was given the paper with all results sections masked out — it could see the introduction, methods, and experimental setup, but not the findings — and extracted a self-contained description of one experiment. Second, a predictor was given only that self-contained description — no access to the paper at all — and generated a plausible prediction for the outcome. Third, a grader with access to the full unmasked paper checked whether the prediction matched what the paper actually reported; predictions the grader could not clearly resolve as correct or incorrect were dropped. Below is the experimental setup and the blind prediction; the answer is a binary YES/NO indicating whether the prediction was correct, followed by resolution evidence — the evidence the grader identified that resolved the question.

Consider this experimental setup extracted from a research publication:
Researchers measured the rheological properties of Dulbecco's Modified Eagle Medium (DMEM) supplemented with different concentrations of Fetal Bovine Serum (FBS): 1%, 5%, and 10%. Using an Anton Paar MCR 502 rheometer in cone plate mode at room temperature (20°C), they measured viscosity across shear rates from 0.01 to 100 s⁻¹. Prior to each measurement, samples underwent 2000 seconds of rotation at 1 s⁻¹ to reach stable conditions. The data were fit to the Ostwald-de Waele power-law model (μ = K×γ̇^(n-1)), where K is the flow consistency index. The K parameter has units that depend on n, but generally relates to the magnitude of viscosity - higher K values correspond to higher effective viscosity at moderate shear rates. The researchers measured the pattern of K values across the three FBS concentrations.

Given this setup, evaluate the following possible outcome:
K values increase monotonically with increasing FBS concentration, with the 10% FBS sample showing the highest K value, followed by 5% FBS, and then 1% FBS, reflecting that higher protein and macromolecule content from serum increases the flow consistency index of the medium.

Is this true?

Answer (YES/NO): NO